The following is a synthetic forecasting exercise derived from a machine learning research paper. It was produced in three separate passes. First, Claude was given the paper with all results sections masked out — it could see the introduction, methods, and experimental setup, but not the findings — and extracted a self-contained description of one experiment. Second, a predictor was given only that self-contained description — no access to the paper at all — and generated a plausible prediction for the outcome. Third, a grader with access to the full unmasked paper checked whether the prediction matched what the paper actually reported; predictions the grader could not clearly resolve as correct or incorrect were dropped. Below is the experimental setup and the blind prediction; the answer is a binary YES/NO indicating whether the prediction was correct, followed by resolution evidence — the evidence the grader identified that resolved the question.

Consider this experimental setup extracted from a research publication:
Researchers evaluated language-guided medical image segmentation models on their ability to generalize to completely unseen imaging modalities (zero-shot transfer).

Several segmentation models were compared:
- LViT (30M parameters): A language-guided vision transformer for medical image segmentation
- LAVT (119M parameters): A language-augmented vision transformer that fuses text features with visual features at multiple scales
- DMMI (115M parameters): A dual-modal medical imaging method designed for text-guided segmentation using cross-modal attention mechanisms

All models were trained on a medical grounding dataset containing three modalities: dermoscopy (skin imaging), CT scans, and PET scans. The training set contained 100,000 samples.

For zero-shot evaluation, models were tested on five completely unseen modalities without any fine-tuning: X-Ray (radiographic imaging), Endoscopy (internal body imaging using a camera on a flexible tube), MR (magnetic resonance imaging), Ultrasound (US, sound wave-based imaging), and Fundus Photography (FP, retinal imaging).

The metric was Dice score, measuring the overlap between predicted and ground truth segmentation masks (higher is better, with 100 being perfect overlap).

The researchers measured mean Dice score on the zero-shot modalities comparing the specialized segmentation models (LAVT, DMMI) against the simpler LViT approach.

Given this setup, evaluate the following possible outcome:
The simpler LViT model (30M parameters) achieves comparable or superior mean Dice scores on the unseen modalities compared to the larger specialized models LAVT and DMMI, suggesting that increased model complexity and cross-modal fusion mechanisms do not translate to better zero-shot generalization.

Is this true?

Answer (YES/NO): YES